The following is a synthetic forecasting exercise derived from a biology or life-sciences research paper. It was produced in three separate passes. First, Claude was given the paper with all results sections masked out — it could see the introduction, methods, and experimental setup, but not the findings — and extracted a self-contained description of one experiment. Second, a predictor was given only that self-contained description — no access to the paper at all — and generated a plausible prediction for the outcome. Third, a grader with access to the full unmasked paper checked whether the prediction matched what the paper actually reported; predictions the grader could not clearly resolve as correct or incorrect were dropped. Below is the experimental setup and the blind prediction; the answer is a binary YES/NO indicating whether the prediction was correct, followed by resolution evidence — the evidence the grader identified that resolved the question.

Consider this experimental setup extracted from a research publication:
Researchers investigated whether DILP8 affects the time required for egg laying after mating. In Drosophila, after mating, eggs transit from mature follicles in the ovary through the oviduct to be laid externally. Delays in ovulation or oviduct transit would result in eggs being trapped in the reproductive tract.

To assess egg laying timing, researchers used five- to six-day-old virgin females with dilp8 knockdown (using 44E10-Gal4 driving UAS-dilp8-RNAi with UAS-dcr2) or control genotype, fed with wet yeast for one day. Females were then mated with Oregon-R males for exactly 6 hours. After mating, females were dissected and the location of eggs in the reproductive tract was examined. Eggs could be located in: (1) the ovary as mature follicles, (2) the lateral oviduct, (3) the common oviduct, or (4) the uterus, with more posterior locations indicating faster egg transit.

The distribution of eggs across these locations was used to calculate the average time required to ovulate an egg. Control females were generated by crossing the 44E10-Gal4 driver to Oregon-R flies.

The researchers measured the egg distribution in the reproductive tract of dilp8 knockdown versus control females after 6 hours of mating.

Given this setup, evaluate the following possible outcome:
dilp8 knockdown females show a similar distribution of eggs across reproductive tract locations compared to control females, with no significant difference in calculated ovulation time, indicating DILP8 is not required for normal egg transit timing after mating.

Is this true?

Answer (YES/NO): YES